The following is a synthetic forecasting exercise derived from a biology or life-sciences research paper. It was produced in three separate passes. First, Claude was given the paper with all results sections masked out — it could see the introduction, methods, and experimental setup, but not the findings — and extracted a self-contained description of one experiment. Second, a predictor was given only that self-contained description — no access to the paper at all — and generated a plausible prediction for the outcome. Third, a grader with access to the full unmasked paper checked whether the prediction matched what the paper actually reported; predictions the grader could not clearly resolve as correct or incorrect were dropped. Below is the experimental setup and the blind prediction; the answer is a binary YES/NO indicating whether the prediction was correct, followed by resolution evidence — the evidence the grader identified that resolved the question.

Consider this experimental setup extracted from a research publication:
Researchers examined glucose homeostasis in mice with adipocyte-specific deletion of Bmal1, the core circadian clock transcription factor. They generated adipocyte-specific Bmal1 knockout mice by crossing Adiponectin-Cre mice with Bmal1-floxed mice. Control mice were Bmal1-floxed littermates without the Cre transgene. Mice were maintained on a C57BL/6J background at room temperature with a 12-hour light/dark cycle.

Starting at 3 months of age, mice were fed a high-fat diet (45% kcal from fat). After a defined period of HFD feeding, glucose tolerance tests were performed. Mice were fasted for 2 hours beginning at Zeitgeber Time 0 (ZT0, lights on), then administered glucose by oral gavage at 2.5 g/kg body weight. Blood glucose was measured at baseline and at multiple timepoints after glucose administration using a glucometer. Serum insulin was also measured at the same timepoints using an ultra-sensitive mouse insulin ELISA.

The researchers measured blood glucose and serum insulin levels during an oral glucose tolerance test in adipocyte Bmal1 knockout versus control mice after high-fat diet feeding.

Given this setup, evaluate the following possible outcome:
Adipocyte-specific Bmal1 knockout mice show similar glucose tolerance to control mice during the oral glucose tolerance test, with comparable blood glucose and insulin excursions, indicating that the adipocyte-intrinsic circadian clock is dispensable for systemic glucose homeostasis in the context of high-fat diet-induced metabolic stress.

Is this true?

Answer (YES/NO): NO